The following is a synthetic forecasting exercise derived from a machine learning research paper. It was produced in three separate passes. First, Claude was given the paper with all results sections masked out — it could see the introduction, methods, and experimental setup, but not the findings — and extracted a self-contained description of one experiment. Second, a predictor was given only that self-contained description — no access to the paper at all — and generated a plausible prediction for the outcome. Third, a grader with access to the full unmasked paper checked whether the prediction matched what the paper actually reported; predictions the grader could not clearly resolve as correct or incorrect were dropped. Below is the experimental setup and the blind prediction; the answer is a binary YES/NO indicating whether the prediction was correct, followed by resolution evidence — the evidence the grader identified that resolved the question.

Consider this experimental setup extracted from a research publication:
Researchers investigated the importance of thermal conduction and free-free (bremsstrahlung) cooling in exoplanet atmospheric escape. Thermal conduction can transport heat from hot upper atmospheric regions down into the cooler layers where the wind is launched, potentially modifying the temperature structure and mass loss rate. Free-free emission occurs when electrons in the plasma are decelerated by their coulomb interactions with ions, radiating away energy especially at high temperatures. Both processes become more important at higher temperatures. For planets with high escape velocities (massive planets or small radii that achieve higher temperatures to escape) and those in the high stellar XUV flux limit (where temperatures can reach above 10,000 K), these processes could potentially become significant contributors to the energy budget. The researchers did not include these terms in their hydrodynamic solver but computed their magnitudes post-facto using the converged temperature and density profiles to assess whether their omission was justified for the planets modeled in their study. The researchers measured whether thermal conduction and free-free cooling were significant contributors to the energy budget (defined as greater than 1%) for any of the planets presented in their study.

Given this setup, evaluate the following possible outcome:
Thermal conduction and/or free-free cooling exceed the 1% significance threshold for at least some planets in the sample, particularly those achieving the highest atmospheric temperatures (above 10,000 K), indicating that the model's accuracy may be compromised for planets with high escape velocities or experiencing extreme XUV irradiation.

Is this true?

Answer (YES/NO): NO